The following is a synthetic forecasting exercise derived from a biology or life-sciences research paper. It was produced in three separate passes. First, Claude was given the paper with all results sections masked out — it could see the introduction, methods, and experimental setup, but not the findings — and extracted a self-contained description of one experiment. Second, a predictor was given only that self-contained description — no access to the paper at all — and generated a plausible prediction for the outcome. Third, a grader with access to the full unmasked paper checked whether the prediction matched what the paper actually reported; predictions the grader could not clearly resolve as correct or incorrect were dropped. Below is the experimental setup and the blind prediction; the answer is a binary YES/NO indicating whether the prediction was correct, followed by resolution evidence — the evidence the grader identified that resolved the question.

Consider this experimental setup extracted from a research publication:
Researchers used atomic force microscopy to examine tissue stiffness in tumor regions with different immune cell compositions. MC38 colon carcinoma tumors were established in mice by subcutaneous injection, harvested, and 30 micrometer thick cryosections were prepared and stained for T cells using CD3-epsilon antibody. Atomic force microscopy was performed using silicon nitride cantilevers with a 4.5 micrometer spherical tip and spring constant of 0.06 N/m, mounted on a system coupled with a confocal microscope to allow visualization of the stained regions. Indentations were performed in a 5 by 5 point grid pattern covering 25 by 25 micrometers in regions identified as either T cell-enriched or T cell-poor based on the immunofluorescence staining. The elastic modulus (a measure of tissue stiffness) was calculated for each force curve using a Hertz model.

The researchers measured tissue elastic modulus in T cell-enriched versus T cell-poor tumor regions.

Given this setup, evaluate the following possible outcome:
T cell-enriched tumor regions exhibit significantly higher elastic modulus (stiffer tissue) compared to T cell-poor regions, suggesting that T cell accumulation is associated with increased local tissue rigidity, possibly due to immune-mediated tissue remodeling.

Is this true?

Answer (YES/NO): YES